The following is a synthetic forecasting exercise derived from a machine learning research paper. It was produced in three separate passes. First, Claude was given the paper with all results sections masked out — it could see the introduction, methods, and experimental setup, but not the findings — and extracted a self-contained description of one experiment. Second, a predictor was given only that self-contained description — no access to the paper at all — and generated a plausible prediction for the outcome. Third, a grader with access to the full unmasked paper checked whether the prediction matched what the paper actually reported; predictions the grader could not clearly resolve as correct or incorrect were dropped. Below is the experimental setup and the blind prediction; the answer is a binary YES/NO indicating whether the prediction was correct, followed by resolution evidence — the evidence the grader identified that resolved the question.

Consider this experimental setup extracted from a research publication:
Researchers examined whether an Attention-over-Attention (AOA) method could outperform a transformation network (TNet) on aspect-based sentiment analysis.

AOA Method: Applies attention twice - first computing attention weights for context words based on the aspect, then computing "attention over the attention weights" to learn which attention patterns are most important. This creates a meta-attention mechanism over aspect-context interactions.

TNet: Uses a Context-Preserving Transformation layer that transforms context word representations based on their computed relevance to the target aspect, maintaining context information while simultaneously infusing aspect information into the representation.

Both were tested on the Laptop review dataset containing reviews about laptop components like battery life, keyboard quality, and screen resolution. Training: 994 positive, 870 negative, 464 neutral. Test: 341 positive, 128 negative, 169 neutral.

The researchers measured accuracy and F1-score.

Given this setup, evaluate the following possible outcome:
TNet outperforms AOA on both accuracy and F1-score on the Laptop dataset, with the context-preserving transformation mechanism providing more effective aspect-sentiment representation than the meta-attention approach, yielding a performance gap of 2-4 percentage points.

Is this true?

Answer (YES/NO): NO